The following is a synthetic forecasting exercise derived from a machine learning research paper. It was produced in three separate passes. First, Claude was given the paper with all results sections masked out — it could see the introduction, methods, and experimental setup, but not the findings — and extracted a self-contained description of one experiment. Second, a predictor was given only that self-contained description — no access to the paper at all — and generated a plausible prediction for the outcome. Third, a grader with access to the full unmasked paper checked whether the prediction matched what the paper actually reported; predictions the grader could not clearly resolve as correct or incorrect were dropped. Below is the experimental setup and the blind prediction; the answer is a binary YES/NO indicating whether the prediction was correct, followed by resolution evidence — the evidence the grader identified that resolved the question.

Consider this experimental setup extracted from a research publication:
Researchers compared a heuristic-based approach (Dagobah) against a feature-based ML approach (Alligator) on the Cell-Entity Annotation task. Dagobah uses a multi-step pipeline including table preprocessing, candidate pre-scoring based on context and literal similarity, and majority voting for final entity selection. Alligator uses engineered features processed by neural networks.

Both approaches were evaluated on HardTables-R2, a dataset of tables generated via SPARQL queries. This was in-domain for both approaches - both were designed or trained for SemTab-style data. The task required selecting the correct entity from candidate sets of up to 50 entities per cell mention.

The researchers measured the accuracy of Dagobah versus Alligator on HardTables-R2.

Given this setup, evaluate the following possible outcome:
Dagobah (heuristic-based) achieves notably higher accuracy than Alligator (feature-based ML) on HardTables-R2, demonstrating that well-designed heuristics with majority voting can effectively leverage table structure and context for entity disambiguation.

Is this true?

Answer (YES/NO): NO